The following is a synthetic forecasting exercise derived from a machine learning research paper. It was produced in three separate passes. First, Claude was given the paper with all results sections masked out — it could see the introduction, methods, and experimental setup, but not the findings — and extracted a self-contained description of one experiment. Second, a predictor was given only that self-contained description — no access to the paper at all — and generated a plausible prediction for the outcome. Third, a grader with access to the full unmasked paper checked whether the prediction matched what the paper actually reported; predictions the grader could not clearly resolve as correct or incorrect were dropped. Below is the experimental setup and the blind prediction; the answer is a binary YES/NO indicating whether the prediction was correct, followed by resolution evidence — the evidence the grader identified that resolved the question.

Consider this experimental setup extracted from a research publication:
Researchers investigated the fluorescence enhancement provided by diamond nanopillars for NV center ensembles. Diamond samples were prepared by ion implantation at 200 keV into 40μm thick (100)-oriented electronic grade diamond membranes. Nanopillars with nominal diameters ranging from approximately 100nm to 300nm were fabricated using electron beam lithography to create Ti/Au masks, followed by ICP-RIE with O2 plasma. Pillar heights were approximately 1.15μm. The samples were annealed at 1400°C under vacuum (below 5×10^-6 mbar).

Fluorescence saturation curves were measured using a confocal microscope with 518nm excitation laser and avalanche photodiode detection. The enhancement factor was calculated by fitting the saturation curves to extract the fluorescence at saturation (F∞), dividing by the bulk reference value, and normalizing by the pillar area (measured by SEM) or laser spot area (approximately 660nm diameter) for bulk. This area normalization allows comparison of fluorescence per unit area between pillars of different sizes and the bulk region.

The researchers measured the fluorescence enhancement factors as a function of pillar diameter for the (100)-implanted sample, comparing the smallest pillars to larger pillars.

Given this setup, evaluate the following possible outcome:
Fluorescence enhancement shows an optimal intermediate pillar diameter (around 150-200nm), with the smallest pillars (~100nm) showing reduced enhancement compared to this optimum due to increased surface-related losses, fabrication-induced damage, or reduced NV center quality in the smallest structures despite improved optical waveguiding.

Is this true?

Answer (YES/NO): NO